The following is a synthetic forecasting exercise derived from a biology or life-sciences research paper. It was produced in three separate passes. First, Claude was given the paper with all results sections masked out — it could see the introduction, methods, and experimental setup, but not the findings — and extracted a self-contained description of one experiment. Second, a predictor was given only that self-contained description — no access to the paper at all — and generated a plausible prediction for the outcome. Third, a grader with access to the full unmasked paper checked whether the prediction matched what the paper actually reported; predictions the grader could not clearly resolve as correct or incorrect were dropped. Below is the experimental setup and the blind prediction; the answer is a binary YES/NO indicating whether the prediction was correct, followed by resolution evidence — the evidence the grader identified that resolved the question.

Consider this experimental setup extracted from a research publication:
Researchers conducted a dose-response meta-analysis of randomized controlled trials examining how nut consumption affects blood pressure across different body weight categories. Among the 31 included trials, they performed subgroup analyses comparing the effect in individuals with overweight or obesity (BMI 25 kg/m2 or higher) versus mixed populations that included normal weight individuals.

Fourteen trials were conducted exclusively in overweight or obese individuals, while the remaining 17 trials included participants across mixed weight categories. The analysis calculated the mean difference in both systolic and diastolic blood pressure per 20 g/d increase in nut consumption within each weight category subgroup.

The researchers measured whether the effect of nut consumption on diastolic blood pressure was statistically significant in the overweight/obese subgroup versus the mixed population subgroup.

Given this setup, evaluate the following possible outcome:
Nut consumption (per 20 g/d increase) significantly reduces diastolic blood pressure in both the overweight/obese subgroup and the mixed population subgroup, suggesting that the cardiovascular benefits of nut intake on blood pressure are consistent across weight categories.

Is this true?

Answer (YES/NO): NO